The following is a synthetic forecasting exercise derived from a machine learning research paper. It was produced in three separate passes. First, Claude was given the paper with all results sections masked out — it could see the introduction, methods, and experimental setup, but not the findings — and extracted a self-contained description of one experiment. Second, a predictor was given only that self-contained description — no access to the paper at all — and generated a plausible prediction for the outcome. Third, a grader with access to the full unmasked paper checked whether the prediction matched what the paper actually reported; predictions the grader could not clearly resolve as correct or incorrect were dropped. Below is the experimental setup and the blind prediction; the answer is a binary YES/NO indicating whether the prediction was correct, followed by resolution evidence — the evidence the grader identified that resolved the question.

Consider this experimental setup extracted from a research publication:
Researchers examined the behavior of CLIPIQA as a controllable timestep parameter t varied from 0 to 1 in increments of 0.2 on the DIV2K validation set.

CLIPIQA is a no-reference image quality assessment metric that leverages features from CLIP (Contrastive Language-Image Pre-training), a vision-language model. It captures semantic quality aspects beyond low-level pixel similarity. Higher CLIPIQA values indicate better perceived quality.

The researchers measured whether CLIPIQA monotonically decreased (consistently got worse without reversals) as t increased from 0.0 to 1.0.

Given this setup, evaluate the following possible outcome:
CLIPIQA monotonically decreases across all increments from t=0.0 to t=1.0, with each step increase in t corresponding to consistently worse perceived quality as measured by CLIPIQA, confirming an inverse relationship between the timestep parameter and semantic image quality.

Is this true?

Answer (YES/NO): YES